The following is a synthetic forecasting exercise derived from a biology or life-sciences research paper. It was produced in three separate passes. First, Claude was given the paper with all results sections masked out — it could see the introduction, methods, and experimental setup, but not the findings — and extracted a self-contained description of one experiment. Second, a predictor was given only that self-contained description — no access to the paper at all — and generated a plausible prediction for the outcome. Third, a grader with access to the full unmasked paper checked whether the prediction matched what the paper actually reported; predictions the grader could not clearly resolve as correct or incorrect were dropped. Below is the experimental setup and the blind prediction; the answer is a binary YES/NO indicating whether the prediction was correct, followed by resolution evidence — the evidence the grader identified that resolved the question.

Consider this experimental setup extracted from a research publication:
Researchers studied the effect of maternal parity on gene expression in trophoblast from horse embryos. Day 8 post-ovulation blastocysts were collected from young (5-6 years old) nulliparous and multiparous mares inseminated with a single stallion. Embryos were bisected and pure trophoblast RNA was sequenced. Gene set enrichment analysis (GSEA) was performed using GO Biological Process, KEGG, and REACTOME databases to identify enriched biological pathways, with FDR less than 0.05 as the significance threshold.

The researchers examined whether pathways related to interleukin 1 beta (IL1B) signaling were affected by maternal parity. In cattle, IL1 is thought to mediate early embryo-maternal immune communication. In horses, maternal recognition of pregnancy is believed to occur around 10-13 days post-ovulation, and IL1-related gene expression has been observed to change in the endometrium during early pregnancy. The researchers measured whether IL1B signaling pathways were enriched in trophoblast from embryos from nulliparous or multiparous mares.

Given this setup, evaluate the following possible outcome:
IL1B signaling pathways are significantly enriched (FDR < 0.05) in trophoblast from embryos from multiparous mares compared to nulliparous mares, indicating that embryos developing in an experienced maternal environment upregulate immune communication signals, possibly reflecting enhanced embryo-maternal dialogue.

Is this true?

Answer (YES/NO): NO